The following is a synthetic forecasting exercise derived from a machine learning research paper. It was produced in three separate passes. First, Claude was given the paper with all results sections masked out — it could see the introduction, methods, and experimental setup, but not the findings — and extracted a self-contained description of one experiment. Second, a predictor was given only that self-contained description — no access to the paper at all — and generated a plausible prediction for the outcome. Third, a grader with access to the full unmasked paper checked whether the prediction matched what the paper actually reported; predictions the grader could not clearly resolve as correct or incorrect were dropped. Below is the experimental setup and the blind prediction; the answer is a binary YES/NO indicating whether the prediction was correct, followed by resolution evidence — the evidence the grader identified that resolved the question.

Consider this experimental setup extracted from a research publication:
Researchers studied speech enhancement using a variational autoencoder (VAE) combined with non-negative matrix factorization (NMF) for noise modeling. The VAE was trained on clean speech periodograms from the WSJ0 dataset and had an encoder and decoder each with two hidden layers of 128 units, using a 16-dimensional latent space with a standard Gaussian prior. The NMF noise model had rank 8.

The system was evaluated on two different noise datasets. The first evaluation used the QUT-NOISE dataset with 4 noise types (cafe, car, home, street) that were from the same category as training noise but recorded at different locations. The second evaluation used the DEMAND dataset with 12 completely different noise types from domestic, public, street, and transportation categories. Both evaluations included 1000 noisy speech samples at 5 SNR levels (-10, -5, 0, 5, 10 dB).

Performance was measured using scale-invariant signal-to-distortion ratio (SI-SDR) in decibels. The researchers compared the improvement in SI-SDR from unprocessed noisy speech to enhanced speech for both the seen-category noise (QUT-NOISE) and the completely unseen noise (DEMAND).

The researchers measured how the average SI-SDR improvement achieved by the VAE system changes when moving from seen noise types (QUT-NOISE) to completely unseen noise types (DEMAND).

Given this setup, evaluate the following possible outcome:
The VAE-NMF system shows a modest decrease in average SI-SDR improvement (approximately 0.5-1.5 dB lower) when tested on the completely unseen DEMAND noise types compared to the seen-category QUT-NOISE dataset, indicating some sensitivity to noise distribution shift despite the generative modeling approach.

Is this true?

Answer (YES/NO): NO